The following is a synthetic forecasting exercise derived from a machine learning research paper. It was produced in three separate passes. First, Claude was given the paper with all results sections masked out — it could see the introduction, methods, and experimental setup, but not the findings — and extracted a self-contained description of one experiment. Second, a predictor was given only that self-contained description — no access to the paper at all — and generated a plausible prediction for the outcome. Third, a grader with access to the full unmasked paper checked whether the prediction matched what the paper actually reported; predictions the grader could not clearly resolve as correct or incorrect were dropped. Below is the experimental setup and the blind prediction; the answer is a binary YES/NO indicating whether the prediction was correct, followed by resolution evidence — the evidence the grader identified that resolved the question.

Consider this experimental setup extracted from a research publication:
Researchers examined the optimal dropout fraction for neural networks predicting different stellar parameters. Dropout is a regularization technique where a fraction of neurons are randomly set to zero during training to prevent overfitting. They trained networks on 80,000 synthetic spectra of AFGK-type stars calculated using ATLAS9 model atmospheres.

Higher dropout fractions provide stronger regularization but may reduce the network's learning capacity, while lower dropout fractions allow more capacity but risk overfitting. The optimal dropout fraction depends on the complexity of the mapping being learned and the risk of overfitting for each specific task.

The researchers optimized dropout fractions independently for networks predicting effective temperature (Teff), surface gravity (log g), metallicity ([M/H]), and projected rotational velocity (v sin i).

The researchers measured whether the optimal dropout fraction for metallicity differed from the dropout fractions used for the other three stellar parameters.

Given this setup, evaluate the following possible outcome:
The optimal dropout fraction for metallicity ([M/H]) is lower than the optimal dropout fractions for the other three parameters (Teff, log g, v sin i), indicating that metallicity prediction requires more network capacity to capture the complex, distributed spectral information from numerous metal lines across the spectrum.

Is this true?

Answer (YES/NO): YES